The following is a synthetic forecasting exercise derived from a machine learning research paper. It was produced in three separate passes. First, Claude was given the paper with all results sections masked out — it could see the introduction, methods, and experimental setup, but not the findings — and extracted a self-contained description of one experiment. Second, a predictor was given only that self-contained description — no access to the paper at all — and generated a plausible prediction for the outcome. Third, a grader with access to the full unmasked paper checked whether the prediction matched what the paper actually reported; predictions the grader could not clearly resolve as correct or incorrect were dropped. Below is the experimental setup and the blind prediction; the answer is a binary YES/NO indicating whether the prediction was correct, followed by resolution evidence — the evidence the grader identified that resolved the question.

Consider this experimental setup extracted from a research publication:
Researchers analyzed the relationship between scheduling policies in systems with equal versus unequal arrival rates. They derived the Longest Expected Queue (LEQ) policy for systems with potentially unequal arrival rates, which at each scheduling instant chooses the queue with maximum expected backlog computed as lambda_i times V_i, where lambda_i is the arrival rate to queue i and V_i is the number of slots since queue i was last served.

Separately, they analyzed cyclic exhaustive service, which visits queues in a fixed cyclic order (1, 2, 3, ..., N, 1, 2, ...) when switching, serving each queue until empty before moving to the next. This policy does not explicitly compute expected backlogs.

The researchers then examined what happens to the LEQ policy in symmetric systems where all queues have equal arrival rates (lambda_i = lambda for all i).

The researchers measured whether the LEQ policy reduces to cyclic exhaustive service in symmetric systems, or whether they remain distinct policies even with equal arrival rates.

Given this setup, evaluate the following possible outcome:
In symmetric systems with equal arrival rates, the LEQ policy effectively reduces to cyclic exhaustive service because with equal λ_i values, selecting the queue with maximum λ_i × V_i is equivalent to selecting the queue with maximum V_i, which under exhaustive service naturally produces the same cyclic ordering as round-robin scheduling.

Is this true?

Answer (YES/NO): YES